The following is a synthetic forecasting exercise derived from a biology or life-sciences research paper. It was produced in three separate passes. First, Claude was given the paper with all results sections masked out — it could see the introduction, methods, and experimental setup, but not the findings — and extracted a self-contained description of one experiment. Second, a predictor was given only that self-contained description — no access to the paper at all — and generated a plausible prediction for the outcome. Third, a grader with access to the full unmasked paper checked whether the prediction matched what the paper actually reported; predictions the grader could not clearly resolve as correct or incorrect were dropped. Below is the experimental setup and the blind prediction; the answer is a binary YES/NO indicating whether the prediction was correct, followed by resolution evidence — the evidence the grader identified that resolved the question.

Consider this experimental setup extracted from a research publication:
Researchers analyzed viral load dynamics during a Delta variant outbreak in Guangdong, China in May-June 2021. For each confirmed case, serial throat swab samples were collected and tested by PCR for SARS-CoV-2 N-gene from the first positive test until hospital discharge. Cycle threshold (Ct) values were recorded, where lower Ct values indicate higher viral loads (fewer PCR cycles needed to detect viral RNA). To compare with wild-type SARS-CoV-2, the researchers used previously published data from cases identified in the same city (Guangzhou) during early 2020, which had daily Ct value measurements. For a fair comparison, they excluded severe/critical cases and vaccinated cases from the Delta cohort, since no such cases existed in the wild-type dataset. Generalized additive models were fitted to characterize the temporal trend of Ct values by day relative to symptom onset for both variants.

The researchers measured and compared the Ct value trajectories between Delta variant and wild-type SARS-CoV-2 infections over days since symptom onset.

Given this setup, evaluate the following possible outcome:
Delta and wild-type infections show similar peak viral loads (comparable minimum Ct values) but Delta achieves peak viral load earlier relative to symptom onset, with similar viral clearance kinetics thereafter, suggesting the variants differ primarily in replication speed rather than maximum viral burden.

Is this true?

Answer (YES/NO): NO